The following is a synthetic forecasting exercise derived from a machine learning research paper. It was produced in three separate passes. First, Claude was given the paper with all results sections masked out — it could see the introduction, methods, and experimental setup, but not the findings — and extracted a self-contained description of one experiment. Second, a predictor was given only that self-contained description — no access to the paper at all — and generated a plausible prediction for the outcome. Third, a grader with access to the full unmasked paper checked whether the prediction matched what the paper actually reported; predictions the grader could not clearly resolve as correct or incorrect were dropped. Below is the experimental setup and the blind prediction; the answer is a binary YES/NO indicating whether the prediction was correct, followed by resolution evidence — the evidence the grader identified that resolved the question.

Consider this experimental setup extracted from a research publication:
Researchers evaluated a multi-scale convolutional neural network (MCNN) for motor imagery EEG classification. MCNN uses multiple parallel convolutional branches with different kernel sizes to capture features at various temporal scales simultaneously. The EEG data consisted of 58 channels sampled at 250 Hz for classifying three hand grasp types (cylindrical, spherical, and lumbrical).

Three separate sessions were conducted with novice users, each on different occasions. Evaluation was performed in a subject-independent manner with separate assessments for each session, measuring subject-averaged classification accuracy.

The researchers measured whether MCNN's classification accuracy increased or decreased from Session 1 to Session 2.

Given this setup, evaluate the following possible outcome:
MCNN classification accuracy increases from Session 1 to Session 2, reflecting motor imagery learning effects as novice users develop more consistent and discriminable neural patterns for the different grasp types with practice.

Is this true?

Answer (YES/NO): NO